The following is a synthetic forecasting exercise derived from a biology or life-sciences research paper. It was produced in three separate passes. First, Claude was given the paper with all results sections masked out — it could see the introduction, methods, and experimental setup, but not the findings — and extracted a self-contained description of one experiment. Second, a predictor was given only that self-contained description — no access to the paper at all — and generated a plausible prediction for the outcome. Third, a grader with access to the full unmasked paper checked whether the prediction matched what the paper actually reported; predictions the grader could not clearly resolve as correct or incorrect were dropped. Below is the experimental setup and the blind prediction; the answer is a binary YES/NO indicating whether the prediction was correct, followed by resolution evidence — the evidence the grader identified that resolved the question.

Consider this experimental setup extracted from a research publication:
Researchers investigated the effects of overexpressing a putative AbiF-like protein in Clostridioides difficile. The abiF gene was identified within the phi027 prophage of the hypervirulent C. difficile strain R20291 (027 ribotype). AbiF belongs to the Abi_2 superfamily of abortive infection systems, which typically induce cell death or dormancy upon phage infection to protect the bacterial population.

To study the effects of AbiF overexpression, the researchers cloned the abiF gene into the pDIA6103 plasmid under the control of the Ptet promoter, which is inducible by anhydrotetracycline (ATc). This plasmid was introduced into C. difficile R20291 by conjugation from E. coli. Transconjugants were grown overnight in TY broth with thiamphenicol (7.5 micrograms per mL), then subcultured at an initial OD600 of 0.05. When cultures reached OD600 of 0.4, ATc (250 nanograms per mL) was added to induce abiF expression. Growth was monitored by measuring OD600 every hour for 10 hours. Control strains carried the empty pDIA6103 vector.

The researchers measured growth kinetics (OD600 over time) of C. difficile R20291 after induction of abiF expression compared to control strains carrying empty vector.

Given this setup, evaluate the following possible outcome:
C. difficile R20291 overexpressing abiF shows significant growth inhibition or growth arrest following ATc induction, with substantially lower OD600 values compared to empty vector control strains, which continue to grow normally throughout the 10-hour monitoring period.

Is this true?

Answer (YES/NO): YES